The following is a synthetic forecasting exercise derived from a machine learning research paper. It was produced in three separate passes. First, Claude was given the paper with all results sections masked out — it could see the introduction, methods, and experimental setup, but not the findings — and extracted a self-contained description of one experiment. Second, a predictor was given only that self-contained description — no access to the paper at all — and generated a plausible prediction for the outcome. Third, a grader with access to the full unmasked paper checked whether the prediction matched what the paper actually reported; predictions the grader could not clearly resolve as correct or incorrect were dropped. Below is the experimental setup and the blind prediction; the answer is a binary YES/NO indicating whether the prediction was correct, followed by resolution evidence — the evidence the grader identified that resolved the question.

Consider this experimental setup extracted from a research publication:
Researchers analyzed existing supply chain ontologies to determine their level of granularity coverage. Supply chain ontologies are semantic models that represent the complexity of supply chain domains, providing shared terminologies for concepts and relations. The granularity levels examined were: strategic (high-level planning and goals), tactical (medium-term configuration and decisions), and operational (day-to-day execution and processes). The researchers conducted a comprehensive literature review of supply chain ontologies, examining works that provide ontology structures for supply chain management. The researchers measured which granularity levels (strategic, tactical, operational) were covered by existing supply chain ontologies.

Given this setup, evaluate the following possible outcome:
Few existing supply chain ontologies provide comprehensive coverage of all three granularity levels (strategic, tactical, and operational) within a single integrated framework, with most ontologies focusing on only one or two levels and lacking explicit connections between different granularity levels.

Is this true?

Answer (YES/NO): YES